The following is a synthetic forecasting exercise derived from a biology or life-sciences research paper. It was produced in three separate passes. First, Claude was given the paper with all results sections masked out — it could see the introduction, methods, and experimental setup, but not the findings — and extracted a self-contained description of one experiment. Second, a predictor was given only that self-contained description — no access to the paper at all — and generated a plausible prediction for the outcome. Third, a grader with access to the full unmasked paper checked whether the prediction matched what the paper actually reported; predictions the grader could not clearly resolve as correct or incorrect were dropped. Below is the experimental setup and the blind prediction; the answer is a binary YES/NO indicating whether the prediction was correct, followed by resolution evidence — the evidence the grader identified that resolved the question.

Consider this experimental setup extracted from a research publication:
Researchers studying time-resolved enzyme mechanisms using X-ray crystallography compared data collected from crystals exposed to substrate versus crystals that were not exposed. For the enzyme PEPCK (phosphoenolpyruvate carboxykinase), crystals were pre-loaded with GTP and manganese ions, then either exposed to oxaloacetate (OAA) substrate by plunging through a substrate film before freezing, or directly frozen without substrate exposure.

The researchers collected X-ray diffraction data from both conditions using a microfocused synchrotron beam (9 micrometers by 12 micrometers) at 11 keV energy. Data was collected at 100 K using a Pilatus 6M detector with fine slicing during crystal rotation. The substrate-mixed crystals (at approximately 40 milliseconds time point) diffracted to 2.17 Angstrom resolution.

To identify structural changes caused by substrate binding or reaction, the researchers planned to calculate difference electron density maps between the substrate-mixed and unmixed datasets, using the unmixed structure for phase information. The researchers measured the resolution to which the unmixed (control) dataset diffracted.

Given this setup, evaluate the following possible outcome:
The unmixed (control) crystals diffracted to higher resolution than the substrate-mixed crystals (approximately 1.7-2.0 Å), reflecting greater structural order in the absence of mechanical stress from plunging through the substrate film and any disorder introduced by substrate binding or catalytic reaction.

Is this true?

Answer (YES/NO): YES